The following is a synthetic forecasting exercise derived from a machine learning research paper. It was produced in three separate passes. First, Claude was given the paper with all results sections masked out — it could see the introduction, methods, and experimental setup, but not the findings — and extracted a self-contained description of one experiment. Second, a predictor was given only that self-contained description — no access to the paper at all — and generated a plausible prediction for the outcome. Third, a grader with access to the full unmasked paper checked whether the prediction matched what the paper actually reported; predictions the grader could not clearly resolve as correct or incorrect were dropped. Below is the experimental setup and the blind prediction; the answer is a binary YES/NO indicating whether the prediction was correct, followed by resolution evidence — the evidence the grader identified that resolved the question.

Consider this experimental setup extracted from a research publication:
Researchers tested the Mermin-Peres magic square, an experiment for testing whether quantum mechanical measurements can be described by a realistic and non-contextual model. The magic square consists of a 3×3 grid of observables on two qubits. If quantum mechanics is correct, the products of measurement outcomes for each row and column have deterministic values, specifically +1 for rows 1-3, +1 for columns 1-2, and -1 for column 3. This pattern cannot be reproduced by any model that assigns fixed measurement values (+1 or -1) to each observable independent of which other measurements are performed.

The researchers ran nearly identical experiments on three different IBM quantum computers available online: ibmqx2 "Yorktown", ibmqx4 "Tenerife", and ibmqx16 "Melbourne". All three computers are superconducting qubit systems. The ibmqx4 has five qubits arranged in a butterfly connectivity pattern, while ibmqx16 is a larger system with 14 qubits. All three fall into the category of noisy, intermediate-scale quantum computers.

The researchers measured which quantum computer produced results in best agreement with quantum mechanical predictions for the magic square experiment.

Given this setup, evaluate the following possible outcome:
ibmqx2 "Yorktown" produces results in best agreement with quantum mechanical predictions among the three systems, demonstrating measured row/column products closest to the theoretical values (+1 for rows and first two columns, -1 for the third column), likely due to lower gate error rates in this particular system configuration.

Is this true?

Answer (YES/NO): NO